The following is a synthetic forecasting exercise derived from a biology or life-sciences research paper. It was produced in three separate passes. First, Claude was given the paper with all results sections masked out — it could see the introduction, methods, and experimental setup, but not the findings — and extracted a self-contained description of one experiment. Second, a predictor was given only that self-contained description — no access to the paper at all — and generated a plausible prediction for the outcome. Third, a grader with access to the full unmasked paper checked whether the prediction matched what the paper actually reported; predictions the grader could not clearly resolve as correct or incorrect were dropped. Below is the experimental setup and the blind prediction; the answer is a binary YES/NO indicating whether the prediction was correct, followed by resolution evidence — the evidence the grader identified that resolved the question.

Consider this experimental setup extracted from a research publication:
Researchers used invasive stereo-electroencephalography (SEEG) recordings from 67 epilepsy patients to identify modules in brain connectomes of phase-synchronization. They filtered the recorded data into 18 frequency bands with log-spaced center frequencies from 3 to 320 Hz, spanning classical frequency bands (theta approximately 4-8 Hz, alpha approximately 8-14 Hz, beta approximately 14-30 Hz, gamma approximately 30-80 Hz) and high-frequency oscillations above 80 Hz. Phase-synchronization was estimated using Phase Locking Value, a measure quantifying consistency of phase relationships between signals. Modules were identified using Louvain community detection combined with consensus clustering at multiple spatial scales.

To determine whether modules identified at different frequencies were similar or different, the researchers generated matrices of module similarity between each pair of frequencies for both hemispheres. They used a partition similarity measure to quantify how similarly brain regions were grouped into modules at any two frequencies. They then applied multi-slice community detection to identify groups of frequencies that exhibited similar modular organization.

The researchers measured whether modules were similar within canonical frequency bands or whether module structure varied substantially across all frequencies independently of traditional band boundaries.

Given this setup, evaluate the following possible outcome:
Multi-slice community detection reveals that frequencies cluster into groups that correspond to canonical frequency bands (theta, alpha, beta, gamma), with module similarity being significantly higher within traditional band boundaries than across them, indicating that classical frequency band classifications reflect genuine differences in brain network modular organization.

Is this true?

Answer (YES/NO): NO